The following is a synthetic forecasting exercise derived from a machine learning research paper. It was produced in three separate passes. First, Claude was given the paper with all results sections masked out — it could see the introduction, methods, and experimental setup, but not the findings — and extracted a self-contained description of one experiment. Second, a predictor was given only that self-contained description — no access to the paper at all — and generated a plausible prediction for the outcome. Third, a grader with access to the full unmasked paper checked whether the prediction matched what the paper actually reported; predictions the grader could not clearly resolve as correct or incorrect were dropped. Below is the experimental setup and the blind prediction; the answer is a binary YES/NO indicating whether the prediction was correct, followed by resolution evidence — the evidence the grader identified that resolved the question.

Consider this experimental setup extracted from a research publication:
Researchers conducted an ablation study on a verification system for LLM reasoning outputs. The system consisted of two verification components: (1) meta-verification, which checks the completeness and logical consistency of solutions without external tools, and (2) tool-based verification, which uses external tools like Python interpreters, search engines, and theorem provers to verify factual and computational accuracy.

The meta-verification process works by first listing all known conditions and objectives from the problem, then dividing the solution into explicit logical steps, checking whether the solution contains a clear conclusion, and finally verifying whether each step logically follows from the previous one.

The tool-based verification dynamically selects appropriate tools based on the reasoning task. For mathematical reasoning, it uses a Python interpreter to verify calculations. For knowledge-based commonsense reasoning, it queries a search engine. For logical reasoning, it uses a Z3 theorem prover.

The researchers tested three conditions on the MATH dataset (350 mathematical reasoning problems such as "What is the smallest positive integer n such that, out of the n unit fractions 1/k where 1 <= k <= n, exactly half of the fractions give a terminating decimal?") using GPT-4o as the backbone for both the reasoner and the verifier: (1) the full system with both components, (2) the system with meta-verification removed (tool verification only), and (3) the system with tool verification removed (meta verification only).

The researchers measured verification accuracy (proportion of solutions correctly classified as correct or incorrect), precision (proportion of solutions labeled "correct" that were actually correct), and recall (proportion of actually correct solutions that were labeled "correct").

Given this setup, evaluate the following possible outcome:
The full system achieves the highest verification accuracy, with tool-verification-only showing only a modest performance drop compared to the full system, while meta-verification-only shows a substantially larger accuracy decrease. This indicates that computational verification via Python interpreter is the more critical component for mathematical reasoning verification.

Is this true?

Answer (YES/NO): NO